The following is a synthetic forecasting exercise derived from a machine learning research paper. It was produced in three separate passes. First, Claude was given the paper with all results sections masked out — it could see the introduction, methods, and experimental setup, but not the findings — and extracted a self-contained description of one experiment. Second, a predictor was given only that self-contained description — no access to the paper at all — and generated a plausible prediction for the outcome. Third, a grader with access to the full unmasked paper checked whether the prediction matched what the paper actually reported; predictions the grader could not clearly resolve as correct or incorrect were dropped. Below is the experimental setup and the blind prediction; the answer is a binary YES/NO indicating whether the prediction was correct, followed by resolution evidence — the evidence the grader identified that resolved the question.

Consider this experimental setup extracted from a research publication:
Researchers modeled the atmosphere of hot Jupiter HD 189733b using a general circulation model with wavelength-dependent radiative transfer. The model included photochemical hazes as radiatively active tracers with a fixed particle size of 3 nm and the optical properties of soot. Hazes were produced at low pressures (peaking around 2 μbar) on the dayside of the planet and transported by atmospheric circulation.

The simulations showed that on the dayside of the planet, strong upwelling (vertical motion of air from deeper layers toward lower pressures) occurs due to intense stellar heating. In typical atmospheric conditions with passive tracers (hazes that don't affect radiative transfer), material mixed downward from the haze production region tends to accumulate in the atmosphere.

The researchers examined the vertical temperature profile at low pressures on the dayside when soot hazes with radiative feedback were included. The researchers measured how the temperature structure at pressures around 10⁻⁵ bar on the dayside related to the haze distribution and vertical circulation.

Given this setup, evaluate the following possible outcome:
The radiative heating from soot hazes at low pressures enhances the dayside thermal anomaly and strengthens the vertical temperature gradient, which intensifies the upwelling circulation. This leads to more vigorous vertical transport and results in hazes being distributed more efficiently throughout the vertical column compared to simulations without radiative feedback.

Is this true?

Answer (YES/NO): NO